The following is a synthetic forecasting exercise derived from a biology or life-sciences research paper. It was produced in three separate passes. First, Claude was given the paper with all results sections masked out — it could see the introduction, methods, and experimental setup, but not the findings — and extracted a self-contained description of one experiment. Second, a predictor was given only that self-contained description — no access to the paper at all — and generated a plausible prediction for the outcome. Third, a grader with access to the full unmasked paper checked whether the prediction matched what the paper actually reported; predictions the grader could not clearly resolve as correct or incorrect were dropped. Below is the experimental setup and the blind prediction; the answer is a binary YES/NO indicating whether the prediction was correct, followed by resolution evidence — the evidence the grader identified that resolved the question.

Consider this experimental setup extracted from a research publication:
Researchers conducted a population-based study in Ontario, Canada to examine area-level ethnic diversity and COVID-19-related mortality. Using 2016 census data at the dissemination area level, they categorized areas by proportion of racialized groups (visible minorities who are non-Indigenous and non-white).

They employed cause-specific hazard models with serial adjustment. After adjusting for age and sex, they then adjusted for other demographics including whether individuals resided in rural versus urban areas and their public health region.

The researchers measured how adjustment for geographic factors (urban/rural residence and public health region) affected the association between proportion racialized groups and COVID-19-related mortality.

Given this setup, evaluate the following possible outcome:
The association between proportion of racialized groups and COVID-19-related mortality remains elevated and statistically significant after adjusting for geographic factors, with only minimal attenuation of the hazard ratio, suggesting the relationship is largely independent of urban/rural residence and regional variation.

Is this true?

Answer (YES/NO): NO